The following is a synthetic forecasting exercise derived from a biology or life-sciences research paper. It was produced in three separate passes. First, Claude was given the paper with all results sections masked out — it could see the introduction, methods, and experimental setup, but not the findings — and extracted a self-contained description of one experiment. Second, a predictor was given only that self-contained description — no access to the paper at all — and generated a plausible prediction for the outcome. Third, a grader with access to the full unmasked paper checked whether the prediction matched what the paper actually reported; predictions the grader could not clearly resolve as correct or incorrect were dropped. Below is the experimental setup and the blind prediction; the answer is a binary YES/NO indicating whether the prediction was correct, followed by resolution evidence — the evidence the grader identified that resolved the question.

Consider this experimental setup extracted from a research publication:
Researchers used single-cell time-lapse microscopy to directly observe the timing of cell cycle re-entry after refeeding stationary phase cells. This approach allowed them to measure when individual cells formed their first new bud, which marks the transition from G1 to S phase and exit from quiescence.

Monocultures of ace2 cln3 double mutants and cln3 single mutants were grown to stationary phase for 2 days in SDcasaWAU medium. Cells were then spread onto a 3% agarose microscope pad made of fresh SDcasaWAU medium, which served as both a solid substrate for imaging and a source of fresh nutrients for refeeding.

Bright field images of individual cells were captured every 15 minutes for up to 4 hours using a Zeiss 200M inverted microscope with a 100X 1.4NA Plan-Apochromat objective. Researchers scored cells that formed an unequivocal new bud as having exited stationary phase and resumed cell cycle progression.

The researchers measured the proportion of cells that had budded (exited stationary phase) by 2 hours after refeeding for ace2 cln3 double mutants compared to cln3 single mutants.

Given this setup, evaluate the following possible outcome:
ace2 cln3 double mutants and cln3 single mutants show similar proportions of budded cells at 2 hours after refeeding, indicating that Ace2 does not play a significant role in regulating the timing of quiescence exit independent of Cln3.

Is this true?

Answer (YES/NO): NO